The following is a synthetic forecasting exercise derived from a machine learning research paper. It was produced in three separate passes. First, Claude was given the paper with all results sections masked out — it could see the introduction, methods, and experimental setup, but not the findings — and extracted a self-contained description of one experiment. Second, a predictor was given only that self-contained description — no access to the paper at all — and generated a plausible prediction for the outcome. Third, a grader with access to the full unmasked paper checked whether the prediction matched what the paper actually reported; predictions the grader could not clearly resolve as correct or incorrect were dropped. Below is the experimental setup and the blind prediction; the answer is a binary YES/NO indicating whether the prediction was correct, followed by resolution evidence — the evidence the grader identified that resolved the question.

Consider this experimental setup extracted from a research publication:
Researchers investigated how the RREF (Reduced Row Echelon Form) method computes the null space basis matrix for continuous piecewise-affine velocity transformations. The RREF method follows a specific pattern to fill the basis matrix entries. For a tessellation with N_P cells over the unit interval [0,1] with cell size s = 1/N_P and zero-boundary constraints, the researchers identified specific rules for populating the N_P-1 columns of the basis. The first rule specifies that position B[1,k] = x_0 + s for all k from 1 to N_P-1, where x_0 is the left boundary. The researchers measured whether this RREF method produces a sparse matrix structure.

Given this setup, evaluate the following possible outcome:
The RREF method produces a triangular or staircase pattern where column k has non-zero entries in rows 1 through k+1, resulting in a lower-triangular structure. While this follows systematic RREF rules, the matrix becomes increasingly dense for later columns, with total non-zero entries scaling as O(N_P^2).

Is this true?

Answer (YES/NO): NO